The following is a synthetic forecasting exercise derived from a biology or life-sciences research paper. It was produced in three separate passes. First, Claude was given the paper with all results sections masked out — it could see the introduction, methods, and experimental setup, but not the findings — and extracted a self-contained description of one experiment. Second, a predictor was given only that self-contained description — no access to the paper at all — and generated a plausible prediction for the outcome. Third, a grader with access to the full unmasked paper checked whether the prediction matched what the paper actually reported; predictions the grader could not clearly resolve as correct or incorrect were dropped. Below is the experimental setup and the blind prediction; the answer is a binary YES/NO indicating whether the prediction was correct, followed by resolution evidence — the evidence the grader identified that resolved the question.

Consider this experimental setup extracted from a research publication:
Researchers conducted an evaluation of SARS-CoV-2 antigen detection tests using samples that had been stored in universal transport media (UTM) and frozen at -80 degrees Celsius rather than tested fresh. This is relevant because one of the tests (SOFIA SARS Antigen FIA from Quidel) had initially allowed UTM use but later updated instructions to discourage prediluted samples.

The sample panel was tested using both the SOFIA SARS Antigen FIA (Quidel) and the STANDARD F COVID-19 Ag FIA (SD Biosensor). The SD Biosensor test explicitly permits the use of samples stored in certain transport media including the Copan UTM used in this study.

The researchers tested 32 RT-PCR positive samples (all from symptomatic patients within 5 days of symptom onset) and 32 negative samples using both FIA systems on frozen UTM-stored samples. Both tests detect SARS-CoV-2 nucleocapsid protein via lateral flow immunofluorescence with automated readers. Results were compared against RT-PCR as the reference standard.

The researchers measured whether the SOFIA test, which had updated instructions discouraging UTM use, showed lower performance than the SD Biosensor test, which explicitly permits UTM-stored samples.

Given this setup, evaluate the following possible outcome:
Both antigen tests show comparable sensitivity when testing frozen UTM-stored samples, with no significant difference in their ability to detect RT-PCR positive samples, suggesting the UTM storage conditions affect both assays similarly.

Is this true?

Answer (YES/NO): YES